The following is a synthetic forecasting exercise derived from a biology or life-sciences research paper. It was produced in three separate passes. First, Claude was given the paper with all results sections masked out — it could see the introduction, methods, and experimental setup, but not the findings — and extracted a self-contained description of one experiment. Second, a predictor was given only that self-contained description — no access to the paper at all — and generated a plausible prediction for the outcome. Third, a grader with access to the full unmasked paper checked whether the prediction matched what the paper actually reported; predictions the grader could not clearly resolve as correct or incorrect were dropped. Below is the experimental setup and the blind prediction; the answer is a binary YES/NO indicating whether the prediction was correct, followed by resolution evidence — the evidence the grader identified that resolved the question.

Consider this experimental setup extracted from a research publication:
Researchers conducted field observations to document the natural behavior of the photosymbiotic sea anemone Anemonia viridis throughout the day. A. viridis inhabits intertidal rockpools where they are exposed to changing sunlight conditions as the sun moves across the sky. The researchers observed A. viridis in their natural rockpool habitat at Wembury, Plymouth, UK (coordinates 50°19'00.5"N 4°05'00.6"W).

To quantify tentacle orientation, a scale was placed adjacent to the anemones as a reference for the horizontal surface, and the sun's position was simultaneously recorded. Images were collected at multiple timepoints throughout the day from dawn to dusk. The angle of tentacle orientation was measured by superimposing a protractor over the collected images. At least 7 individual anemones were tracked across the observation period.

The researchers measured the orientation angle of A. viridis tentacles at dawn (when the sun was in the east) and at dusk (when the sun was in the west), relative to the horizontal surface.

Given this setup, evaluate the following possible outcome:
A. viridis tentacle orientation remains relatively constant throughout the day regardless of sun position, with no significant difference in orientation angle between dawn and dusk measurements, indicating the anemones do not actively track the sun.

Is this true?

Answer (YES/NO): NO